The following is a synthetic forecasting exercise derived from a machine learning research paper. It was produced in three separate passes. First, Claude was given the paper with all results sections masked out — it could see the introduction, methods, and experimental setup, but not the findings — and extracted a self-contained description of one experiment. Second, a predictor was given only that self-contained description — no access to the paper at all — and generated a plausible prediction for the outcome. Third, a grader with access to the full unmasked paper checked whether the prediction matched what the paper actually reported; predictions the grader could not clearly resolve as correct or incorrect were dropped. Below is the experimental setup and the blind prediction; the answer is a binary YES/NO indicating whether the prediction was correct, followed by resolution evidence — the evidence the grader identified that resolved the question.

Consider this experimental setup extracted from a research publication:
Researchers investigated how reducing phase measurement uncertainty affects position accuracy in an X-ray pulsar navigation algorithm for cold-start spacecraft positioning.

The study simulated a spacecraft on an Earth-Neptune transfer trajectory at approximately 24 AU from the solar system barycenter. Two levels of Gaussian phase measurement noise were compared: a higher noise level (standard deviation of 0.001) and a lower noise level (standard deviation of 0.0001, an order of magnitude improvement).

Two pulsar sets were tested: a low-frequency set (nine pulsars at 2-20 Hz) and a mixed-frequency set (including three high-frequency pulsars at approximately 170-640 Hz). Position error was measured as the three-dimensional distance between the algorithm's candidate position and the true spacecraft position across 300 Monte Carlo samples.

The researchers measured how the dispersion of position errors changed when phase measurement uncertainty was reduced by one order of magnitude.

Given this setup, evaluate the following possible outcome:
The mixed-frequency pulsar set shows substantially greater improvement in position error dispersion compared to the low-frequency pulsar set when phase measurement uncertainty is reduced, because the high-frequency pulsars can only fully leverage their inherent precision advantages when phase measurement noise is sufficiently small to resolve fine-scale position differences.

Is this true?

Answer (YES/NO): NO